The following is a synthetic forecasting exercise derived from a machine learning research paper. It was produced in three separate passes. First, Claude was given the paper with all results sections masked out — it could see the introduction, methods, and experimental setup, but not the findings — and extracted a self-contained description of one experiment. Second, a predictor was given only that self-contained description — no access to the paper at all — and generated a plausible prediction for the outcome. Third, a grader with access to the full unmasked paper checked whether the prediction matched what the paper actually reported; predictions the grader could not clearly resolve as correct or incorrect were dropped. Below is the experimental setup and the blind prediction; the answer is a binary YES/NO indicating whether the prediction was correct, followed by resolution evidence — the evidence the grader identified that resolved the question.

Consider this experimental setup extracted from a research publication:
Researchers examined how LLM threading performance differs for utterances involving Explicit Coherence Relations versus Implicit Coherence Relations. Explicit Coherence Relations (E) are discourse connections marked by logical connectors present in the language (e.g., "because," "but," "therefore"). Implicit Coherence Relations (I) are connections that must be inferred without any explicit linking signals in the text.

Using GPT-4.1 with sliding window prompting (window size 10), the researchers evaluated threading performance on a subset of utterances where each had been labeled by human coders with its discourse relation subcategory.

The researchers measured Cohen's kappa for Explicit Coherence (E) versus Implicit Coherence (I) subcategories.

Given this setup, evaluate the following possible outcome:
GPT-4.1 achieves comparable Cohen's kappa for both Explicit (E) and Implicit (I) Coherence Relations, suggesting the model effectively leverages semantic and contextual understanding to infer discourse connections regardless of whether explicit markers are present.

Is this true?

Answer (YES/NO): NO